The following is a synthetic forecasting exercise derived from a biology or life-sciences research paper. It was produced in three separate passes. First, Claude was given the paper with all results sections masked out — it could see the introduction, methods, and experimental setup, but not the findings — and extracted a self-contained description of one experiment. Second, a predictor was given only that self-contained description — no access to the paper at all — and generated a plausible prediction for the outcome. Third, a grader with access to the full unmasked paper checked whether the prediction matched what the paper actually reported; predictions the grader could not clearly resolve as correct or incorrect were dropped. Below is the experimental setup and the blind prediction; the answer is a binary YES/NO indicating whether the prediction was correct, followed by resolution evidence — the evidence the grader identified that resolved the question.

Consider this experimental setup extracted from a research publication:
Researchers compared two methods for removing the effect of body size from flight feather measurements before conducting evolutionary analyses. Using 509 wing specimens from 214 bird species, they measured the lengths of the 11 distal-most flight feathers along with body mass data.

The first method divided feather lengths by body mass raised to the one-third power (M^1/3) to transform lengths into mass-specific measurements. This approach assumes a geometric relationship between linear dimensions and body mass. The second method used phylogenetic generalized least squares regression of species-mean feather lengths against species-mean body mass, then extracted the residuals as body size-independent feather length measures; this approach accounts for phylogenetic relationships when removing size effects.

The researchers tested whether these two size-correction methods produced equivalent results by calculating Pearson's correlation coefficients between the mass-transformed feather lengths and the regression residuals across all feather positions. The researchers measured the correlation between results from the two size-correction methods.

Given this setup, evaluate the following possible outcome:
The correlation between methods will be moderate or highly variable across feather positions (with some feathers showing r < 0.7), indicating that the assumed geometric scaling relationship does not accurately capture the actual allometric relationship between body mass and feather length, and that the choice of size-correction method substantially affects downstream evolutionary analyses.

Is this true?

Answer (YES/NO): NO